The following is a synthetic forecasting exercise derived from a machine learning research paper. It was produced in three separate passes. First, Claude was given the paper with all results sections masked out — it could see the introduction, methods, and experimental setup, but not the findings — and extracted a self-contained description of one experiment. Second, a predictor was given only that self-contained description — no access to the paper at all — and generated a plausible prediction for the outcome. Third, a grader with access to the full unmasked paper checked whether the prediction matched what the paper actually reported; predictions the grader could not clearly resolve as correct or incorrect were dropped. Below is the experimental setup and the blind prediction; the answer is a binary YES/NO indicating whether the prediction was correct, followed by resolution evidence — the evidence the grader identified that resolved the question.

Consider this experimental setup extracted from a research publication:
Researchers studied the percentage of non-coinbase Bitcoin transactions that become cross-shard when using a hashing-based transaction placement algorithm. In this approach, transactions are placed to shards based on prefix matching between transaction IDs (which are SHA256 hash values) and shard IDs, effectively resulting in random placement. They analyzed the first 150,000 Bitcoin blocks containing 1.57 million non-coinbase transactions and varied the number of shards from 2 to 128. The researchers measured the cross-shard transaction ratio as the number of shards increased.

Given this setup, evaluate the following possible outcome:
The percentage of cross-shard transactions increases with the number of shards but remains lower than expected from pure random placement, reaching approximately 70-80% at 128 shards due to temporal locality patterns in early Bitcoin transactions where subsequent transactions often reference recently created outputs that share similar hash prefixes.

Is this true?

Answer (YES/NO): NO